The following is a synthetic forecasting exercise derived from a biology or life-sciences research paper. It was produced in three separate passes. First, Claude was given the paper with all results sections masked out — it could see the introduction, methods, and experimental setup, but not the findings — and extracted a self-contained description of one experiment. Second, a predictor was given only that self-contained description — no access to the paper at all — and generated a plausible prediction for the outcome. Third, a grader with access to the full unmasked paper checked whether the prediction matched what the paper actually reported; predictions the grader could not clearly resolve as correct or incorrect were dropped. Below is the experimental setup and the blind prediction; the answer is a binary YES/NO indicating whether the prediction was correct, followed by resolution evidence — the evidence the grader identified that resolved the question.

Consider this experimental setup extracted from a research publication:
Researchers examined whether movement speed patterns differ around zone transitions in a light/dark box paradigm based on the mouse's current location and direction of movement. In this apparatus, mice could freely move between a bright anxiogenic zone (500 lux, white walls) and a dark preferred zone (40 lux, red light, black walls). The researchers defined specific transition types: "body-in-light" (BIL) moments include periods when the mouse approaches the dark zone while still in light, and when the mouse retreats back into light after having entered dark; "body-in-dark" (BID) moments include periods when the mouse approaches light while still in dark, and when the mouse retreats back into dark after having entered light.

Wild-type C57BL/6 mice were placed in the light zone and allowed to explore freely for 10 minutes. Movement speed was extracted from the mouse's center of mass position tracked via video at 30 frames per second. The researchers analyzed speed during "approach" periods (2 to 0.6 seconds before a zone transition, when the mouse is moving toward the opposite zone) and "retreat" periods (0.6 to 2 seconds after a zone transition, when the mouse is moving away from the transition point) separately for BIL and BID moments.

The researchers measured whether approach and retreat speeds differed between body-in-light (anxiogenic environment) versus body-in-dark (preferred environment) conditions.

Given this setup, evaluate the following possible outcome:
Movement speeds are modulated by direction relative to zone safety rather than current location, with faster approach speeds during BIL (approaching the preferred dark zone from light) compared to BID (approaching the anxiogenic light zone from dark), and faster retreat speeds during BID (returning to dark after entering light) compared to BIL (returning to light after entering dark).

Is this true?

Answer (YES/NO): NO